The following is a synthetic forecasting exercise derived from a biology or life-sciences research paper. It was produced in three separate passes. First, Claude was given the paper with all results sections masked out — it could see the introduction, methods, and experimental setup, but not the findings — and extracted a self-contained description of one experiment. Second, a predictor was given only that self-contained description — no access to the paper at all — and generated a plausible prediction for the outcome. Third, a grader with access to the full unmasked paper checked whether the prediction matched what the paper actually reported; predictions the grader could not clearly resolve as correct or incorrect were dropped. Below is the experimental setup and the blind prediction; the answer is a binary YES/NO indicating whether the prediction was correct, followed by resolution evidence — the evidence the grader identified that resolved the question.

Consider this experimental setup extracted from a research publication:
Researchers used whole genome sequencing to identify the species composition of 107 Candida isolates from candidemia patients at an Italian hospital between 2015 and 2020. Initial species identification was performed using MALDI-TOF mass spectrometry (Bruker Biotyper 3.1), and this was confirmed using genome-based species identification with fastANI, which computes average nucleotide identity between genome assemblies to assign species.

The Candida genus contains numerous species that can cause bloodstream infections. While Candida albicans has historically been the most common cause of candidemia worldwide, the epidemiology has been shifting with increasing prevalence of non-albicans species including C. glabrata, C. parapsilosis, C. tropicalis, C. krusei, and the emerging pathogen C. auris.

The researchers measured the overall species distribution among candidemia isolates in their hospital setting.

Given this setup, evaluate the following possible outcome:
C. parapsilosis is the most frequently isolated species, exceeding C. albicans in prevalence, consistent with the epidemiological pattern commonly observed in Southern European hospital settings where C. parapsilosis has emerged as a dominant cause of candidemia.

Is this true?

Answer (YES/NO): YES